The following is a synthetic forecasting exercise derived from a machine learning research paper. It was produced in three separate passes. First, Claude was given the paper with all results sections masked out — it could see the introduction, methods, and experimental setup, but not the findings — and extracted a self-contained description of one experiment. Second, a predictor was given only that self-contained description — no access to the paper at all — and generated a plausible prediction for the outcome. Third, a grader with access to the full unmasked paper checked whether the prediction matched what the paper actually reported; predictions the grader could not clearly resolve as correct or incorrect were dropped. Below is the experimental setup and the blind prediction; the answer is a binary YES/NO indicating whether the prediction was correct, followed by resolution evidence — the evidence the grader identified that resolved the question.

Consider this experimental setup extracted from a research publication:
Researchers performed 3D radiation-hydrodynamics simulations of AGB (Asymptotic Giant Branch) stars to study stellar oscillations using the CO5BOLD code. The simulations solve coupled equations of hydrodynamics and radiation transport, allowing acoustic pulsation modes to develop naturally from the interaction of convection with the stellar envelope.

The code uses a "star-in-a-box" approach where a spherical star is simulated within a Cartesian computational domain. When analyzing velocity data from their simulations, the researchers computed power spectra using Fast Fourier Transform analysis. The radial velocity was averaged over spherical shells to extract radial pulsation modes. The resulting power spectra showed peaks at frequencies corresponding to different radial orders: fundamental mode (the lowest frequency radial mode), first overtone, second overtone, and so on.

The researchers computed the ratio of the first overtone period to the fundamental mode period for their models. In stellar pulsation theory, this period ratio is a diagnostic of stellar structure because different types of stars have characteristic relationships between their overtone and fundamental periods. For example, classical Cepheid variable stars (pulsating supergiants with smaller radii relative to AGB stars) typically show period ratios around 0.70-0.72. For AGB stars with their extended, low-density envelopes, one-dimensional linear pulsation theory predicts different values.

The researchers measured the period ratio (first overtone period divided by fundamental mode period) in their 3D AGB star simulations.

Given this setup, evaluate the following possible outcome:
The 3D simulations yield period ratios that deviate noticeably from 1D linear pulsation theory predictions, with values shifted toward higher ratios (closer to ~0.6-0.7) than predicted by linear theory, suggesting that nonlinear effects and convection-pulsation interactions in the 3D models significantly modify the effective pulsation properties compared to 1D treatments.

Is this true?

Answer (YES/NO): NO